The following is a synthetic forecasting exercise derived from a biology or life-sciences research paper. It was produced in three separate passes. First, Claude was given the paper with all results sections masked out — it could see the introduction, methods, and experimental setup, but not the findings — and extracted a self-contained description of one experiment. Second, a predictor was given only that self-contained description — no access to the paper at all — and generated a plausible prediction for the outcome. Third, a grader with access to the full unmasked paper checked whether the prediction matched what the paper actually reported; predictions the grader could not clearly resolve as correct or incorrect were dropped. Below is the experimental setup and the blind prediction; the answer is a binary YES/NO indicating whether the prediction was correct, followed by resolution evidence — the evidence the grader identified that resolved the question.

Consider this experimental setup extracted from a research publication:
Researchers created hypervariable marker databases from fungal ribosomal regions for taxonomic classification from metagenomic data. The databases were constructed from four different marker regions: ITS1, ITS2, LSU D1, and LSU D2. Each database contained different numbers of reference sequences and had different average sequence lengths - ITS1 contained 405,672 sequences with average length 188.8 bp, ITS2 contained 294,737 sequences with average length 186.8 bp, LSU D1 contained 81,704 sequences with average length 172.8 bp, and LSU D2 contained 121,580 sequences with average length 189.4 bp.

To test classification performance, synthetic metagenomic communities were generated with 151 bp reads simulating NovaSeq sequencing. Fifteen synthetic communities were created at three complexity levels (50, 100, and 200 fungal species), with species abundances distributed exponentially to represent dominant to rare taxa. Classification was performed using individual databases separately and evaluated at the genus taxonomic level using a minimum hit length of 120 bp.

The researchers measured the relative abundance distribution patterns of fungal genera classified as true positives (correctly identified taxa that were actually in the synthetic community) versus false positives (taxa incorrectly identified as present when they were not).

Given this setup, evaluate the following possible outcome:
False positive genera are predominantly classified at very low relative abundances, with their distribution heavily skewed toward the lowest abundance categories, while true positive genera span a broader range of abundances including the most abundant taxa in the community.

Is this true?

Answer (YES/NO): YES